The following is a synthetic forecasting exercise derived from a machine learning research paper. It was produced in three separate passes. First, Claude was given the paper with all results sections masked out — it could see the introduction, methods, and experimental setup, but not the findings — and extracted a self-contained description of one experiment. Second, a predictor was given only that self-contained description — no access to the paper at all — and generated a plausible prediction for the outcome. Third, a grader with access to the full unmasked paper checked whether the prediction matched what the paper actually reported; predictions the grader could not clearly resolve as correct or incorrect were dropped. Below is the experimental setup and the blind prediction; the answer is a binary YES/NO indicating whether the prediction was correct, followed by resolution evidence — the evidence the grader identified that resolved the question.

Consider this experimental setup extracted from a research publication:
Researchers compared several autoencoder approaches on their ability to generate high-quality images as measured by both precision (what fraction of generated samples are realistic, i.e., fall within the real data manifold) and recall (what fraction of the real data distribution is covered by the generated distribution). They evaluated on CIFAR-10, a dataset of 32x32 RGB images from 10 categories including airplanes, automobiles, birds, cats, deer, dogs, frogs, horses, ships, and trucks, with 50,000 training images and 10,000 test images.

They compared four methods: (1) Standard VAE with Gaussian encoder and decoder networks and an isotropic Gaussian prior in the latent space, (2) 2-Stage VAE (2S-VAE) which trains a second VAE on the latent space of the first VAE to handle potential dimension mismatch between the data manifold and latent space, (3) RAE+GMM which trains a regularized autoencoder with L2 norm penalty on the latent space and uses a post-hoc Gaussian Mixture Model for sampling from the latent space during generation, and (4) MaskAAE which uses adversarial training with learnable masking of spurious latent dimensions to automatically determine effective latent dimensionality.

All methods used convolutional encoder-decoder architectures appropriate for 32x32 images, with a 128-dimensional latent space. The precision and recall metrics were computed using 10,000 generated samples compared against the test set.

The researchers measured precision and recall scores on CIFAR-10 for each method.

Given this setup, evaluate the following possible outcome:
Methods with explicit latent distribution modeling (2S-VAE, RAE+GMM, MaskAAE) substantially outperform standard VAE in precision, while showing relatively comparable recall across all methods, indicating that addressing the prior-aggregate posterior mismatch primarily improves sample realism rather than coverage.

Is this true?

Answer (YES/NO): NO